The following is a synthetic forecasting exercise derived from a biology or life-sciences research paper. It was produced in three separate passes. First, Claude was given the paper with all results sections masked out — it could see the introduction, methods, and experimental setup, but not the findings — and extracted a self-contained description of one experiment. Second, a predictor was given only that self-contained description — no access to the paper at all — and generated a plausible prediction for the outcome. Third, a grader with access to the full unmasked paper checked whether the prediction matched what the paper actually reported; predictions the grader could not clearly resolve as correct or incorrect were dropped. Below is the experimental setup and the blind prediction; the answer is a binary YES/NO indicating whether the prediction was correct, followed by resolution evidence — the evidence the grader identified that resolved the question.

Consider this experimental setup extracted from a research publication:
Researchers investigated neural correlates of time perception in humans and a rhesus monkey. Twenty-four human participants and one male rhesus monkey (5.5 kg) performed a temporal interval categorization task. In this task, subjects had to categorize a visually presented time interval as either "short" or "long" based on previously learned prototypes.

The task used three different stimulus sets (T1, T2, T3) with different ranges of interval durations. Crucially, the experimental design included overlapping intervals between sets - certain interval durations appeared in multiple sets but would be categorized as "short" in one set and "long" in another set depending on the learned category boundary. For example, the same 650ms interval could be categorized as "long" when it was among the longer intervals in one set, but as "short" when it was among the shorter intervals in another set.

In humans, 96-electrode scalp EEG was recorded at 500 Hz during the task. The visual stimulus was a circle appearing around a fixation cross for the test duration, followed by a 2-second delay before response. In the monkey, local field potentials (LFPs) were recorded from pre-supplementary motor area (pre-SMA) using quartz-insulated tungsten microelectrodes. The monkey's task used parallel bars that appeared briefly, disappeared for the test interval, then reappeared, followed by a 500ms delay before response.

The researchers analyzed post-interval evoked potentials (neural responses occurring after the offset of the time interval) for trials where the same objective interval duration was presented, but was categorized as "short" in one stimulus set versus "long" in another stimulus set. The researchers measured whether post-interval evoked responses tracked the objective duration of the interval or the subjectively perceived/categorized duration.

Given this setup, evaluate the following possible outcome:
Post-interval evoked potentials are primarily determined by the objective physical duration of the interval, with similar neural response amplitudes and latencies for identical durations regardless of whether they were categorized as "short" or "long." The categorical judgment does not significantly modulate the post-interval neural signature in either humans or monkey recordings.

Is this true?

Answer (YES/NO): NO